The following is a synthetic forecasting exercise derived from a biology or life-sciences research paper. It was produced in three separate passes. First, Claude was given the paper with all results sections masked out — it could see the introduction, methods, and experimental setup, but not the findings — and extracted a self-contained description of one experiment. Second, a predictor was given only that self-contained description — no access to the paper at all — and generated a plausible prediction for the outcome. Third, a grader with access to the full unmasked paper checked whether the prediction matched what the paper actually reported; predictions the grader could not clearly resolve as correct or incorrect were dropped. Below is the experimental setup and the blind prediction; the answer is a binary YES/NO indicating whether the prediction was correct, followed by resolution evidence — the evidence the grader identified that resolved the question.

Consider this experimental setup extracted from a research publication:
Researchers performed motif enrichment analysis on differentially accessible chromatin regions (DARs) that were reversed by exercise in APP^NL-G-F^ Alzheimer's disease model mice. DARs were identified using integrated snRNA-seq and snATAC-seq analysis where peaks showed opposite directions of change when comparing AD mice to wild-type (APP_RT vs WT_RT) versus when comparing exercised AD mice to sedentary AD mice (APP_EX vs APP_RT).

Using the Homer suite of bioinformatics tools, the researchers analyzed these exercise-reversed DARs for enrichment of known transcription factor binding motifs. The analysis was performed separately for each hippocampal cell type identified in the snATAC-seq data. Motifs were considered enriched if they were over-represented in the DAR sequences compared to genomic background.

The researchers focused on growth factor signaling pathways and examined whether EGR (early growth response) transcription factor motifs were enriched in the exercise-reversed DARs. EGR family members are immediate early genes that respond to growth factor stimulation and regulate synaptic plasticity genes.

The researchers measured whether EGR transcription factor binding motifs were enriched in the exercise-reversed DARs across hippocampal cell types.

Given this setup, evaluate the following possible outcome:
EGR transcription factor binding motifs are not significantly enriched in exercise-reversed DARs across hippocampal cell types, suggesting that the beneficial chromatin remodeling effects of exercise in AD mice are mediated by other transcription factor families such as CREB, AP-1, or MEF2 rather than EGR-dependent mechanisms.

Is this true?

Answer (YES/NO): NO